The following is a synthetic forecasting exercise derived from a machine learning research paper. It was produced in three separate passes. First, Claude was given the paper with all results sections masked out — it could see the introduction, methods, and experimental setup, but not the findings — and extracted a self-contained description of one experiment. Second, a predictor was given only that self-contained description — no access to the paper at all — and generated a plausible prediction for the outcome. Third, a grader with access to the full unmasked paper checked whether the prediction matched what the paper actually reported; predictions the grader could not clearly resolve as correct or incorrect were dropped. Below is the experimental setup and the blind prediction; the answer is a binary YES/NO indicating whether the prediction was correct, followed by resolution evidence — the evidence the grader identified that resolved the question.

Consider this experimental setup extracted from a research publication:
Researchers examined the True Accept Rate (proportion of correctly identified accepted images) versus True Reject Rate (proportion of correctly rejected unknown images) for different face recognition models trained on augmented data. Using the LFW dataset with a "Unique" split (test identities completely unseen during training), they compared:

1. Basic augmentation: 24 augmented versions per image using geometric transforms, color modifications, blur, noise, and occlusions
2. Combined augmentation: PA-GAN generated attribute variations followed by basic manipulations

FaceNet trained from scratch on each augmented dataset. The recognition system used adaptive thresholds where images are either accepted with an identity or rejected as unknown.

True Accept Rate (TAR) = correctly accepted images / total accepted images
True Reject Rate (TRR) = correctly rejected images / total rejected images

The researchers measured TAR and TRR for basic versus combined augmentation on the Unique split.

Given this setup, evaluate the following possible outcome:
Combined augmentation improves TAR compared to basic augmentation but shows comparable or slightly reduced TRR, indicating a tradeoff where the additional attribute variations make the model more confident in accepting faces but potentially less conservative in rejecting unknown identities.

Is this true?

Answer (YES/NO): NO